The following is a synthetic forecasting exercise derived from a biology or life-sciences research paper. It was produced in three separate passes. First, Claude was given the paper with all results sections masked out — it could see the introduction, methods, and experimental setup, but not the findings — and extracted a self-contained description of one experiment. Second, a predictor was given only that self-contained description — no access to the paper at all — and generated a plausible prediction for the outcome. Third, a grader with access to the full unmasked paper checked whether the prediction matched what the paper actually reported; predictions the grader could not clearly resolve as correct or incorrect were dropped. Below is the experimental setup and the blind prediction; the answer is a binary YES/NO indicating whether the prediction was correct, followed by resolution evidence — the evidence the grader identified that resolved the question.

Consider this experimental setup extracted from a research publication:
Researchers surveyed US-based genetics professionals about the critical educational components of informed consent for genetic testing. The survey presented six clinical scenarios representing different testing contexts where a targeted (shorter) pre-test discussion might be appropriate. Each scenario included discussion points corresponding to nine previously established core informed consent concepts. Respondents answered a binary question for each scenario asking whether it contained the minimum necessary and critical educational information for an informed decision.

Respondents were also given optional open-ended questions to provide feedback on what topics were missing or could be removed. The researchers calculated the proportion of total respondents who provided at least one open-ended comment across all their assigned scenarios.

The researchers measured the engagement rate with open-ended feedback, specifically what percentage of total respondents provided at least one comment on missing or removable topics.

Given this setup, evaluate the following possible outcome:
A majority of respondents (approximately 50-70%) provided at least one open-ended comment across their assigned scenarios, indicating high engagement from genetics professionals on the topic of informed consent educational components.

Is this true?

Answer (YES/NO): NO